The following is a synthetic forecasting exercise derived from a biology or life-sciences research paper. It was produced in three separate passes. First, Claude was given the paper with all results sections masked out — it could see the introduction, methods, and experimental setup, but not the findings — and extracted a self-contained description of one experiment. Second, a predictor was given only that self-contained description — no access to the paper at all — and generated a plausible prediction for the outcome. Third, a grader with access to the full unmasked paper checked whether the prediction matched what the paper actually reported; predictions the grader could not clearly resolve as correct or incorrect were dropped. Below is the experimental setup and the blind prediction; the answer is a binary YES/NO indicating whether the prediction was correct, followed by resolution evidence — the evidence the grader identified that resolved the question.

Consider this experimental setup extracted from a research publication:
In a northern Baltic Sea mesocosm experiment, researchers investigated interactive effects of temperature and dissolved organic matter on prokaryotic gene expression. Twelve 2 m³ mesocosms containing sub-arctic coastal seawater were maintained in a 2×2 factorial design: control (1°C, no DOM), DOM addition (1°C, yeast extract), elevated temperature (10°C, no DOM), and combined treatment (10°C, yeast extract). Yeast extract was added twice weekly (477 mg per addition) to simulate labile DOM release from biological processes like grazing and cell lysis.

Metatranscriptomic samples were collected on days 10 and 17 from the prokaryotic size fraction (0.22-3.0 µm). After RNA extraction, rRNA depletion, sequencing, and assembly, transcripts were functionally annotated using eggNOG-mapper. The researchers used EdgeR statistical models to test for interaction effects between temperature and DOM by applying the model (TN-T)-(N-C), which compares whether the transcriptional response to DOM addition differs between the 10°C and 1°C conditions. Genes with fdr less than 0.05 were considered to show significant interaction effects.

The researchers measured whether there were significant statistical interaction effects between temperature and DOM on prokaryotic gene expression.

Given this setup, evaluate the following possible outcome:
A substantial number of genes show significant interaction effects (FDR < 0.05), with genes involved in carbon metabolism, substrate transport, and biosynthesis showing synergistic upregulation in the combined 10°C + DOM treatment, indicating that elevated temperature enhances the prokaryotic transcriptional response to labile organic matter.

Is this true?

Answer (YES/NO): NO